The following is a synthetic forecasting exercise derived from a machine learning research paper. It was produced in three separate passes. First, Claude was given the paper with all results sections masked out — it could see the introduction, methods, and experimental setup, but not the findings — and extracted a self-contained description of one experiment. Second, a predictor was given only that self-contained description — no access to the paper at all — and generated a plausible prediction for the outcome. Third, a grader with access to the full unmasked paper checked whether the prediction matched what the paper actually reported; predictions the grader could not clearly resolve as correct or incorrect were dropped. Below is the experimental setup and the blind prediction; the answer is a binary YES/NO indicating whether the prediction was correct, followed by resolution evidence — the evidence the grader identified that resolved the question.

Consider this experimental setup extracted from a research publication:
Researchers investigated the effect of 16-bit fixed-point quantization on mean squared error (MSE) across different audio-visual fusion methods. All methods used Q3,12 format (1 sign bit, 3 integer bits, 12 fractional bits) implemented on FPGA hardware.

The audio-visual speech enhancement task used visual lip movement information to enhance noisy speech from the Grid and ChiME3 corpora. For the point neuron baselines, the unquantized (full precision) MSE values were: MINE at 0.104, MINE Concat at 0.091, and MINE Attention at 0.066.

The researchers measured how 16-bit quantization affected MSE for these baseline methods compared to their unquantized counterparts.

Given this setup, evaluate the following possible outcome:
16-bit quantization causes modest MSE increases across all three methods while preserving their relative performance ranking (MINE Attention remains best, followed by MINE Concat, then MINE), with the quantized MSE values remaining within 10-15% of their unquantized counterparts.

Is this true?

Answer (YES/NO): NO